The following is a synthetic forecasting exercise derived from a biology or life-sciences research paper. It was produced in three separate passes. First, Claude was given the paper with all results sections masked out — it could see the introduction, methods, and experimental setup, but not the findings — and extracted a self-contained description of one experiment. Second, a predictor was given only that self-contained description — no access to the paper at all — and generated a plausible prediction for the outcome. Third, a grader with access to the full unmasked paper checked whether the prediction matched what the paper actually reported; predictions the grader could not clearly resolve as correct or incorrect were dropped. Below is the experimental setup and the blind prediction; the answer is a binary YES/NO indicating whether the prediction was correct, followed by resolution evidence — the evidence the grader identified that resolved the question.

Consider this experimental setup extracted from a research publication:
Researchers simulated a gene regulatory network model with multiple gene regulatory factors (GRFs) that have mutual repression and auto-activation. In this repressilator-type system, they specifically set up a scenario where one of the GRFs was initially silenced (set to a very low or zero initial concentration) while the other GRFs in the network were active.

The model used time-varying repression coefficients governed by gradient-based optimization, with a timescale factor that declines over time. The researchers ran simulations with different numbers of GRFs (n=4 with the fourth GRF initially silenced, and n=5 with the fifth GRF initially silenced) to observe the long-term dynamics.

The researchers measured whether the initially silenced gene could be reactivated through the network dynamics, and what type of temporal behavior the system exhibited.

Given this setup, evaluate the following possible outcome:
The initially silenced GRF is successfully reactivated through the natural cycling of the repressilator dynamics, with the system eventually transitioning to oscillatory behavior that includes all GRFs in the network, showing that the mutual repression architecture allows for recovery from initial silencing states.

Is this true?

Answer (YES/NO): YES